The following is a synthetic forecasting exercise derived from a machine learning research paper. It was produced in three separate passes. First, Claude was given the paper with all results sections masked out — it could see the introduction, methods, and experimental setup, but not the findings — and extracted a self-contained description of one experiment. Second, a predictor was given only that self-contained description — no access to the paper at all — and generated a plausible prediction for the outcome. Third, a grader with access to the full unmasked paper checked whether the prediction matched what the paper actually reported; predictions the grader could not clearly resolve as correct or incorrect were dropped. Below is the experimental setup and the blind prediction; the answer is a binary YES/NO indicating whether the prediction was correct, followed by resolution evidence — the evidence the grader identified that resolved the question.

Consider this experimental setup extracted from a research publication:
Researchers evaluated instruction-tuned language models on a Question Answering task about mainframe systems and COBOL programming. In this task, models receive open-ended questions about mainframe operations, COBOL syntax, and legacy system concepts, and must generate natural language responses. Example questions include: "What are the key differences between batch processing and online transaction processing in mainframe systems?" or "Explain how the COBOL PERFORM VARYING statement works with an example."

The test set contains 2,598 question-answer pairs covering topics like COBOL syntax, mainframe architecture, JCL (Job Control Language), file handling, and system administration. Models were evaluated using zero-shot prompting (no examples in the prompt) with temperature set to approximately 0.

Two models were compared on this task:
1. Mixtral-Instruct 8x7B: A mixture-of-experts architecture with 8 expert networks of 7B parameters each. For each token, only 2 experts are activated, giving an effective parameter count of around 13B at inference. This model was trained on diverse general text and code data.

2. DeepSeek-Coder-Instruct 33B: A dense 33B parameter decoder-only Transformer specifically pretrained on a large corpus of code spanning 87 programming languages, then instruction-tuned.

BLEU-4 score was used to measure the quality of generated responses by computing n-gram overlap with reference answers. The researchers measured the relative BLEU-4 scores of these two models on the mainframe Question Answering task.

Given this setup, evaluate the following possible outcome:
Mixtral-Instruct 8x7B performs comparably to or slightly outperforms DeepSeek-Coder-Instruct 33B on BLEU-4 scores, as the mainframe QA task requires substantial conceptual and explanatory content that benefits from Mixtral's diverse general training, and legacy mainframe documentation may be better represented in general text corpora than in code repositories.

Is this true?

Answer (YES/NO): NO